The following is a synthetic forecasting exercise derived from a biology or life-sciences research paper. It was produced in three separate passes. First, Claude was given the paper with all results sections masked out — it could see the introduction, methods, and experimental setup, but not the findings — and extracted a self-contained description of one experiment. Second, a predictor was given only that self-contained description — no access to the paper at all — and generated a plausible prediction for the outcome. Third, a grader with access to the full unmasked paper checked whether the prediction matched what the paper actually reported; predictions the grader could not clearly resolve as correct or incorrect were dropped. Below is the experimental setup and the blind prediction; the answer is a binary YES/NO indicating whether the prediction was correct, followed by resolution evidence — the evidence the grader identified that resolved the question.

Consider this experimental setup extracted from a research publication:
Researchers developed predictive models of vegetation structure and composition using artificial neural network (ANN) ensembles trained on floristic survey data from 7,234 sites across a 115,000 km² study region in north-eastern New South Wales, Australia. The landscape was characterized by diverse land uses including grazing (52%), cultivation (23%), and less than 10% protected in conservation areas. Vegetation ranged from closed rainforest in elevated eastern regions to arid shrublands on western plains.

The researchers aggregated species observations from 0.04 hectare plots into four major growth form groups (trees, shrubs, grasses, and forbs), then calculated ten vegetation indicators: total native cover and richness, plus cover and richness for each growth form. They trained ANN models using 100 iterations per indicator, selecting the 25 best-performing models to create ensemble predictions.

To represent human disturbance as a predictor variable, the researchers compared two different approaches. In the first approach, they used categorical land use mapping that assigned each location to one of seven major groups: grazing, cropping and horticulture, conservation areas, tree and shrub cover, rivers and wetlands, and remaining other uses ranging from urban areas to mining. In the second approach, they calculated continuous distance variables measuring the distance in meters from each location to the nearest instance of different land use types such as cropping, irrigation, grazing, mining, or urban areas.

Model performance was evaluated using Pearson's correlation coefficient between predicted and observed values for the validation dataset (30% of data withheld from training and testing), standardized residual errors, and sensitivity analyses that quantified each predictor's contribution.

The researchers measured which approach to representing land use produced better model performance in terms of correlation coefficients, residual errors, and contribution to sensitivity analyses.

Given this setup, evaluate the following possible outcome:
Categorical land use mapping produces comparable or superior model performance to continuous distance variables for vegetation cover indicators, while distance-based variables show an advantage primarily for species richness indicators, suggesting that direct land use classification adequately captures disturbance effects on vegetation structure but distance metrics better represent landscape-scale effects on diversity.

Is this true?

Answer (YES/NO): NO